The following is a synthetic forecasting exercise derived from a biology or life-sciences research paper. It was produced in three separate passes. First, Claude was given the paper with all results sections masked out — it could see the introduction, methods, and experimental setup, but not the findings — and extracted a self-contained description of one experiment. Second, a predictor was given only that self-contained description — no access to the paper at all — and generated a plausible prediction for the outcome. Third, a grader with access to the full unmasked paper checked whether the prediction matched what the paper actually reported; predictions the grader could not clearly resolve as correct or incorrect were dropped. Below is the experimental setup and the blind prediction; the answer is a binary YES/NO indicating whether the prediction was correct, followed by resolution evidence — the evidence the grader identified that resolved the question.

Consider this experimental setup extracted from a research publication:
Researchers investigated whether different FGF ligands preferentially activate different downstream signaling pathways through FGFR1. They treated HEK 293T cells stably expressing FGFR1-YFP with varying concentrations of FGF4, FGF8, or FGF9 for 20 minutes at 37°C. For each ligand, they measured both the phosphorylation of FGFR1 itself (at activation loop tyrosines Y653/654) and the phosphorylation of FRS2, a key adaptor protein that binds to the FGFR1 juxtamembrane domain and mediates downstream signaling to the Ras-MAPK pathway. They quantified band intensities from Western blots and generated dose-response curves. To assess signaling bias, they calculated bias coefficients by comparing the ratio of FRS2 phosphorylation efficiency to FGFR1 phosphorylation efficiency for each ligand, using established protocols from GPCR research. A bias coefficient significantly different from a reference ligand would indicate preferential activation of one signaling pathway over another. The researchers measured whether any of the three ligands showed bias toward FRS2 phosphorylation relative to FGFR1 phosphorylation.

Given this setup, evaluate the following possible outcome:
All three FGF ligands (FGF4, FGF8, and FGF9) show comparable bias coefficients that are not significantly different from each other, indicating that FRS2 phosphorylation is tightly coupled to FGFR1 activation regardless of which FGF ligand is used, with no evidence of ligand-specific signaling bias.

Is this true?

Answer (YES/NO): NO